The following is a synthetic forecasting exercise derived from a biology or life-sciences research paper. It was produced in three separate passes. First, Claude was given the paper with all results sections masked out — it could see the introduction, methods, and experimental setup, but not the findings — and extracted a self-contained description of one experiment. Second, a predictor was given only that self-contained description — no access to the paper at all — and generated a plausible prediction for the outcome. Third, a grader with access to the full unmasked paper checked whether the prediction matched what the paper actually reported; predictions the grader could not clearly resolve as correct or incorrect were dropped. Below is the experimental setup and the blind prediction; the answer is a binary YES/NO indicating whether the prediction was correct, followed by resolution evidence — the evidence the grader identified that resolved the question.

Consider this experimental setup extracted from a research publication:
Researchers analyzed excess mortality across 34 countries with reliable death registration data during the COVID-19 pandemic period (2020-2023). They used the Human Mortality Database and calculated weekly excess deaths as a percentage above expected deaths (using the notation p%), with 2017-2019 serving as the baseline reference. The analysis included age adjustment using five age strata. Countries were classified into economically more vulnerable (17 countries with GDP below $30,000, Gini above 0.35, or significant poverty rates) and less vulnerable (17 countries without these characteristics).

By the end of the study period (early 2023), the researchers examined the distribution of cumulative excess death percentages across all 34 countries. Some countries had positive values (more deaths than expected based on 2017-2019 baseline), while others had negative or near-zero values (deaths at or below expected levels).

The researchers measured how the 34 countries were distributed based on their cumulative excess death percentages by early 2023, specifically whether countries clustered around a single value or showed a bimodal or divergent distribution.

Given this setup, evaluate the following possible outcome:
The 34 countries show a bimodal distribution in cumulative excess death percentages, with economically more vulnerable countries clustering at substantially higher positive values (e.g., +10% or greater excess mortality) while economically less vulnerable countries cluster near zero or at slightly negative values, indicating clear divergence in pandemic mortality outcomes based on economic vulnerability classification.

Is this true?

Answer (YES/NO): YES